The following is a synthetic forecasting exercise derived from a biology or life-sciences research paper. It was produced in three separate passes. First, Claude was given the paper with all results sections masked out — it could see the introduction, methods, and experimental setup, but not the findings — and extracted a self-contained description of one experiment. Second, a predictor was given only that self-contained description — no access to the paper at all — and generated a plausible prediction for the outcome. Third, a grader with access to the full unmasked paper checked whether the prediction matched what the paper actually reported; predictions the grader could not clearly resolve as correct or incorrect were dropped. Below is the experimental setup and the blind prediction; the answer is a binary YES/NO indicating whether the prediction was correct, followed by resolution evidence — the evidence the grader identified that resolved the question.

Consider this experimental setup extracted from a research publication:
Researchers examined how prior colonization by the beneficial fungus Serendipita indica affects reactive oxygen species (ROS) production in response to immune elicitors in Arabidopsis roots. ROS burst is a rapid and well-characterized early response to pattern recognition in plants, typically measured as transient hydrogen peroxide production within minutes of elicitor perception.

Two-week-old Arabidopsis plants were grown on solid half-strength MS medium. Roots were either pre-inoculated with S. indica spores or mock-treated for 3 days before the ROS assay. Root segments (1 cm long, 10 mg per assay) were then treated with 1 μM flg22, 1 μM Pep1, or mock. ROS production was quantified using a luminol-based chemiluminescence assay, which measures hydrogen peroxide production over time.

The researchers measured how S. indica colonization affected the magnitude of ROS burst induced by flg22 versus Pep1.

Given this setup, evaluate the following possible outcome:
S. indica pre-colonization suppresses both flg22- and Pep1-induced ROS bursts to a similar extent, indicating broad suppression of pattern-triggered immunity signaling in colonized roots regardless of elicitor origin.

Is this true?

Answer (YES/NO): NO